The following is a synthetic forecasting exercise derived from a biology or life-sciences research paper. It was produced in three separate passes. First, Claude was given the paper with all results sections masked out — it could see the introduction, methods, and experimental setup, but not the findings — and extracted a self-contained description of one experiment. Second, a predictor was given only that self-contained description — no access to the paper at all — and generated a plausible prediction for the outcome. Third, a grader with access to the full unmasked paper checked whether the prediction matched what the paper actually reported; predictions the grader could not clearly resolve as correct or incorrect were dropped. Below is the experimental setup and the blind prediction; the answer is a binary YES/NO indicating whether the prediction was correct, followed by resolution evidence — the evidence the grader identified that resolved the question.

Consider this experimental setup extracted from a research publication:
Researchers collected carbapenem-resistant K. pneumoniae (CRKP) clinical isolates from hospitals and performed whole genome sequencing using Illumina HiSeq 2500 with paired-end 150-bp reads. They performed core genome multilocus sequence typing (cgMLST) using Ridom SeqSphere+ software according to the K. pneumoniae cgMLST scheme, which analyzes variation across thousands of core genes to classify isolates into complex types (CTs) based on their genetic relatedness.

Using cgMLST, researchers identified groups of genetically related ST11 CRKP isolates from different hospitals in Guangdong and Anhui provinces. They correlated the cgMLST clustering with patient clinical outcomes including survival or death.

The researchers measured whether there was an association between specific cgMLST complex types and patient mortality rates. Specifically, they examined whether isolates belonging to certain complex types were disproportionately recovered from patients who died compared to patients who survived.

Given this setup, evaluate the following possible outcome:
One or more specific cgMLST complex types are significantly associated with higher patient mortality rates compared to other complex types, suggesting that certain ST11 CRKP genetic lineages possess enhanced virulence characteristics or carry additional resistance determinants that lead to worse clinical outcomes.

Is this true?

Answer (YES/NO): YES